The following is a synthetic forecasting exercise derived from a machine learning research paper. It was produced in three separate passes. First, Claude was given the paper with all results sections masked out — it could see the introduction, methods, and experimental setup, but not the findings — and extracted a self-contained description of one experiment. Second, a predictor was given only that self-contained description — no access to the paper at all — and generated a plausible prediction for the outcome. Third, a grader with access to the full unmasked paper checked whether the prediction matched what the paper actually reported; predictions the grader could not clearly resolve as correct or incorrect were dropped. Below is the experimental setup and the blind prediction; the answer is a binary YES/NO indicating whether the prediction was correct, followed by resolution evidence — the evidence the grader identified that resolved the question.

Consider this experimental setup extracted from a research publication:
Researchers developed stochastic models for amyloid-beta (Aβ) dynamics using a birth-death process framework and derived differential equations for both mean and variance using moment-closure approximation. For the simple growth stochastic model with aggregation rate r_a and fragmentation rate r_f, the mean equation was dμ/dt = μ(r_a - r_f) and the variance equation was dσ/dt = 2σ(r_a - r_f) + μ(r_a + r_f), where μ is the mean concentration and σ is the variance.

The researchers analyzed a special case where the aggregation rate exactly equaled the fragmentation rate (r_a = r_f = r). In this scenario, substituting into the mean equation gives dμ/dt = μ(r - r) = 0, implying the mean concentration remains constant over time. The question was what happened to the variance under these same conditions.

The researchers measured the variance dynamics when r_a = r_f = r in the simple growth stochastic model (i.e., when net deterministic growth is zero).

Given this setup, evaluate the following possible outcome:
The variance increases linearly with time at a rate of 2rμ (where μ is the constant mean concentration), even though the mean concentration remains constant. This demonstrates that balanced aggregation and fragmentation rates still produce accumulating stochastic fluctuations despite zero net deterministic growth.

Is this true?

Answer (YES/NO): YES